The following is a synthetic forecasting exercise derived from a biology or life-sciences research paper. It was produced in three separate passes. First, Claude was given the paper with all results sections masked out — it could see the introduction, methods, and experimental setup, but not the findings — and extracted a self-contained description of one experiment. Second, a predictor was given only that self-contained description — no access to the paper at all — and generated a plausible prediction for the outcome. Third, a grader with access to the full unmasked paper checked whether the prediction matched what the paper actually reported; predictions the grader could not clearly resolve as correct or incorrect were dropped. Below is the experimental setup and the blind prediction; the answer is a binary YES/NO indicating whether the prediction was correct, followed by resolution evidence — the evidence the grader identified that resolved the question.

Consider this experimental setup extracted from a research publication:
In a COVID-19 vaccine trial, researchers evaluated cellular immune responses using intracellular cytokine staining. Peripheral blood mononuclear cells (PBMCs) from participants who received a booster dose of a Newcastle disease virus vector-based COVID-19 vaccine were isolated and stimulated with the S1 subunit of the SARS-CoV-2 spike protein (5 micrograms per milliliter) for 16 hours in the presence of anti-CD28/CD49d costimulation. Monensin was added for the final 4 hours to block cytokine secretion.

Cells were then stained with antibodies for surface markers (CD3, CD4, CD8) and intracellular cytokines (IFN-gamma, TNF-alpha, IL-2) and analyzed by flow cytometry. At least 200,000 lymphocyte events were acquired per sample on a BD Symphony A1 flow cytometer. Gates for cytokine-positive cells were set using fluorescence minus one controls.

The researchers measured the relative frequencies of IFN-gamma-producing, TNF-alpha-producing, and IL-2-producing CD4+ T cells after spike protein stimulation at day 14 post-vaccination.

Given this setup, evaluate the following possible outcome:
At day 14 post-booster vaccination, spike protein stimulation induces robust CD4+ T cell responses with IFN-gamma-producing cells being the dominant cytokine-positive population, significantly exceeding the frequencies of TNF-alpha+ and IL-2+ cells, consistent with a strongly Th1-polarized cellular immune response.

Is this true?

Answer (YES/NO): NO